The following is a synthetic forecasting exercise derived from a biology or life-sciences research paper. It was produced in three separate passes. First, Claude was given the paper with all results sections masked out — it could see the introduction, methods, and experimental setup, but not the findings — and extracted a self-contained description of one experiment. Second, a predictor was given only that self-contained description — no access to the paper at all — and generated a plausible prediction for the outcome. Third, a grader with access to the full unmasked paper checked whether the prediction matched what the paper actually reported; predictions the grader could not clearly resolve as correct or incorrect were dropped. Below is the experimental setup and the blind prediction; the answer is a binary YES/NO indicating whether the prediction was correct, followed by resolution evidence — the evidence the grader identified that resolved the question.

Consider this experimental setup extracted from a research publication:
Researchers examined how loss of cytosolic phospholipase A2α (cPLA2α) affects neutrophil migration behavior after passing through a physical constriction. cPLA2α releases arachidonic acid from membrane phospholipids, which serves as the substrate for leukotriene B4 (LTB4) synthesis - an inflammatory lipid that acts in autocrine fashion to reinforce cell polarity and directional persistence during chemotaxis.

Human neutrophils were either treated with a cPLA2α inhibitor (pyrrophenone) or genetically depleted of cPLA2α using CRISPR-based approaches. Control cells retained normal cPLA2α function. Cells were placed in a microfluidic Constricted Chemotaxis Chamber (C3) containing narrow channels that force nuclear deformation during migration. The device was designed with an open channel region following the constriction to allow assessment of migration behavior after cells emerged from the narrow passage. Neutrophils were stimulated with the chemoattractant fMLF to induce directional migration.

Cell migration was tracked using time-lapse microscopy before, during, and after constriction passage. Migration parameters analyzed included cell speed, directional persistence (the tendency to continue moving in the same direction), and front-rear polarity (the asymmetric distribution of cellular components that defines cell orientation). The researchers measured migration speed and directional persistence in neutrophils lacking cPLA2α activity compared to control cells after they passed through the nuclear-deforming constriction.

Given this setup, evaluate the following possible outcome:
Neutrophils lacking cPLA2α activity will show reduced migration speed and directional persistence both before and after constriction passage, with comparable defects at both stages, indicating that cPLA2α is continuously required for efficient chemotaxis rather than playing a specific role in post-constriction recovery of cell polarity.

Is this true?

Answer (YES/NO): NO